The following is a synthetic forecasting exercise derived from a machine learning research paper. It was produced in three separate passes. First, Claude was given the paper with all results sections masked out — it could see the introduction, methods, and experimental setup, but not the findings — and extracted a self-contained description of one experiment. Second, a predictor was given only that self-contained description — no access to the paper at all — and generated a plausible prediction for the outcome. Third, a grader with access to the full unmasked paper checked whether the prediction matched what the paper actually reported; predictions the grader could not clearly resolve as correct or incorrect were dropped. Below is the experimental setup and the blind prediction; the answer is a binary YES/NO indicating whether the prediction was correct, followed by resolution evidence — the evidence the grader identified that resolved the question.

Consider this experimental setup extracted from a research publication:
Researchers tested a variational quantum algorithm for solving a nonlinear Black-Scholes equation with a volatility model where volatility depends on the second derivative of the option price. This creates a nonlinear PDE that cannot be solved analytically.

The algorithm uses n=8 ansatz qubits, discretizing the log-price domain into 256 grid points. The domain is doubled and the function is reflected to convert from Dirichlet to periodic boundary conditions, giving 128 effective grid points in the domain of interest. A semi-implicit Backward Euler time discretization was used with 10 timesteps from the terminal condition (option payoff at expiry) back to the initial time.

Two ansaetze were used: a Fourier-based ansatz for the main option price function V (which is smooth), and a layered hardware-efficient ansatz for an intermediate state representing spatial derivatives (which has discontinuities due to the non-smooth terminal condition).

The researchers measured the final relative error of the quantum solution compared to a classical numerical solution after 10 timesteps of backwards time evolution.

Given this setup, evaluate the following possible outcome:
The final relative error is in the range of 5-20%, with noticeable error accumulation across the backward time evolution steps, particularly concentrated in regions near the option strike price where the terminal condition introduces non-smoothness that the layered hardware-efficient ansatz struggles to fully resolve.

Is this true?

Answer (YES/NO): NO